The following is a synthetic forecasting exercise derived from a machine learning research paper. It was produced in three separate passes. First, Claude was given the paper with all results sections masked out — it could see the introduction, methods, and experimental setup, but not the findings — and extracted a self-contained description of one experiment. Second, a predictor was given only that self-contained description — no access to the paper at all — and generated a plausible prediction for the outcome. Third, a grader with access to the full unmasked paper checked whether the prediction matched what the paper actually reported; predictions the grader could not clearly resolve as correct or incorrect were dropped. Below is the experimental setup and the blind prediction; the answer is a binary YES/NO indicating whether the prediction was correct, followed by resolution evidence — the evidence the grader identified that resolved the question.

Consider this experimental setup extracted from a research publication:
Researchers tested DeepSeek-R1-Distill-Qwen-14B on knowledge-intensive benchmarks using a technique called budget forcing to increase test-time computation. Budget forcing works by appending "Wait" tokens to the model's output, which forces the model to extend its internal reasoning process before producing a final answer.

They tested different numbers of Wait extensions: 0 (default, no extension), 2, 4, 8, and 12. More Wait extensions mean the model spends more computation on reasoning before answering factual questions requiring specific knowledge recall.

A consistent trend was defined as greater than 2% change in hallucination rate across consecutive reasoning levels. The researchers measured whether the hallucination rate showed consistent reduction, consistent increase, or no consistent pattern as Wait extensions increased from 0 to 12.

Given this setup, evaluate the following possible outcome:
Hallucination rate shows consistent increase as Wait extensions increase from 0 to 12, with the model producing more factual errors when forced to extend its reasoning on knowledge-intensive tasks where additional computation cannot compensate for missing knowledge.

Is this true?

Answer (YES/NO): NO